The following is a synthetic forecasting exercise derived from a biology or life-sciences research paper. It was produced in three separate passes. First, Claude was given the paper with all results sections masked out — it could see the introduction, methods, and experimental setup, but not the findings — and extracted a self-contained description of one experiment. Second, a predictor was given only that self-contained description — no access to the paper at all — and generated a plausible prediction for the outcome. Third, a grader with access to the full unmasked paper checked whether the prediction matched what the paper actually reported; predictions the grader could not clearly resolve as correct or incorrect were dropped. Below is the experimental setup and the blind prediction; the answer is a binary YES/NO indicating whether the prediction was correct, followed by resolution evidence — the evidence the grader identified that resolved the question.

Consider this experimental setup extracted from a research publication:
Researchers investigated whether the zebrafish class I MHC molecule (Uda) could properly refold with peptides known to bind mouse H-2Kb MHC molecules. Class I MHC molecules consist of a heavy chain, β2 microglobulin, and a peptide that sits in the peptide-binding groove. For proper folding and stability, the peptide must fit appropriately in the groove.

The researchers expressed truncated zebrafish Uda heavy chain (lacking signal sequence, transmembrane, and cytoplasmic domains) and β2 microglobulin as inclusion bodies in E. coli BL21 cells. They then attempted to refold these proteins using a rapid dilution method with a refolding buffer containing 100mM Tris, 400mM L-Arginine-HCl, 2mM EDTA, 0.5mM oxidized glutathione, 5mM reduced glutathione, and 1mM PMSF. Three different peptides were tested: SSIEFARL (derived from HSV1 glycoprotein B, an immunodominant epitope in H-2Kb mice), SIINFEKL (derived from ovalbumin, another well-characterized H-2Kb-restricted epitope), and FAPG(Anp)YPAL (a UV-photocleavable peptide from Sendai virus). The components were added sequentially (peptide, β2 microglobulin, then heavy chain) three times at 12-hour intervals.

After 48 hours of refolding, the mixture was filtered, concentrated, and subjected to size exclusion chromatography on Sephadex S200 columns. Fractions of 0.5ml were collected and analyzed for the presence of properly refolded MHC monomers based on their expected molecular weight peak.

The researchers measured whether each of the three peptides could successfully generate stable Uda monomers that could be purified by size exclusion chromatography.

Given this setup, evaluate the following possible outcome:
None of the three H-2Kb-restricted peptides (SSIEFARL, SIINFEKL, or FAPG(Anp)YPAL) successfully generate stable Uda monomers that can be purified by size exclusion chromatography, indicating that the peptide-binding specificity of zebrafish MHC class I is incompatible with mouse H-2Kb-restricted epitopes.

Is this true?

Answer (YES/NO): NO